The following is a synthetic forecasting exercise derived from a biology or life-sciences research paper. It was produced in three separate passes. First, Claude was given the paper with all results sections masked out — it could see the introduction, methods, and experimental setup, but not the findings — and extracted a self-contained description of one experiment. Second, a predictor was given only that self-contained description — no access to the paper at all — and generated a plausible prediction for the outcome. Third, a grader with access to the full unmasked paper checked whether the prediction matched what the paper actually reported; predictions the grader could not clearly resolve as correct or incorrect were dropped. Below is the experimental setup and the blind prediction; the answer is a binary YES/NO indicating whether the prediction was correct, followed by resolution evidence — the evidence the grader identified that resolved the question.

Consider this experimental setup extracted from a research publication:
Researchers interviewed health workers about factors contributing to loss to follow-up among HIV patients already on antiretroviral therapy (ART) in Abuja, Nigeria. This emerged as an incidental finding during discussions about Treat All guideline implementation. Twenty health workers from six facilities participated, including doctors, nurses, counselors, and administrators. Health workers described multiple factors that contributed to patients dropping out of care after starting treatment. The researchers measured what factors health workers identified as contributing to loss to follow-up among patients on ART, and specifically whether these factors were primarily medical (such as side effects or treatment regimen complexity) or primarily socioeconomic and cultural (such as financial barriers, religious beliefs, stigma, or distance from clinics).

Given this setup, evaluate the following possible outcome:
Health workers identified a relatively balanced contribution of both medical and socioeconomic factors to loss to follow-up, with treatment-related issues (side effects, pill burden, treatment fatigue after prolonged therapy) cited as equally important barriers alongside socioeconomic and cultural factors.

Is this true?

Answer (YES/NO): NO